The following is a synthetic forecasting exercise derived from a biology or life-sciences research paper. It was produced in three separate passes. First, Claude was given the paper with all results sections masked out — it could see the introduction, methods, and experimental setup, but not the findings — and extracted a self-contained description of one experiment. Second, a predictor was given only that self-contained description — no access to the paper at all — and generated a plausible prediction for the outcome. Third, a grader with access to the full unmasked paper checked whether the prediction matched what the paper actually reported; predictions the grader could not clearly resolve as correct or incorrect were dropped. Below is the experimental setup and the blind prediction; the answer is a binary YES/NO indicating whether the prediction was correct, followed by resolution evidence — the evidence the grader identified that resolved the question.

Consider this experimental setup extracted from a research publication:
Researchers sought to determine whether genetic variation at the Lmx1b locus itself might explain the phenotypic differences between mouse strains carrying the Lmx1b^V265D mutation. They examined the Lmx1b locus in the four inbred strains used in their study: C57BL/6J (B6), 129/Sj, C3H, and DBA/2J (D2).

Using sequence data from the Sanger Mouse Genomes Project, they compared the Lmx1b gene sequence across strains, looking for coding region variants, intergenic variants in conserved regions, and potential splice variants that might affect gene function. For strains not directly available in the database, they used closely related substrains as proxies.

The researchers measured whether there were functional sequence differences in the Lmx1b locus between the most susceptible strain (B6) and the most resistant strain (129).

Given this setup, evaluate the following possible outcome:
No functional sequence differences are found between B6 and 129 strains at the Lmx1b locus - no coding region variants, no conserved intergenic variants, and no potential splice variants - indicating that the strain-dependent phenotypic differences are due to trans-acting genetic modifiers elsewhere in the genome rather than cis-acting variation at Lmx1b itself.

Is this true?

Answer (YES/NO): YES